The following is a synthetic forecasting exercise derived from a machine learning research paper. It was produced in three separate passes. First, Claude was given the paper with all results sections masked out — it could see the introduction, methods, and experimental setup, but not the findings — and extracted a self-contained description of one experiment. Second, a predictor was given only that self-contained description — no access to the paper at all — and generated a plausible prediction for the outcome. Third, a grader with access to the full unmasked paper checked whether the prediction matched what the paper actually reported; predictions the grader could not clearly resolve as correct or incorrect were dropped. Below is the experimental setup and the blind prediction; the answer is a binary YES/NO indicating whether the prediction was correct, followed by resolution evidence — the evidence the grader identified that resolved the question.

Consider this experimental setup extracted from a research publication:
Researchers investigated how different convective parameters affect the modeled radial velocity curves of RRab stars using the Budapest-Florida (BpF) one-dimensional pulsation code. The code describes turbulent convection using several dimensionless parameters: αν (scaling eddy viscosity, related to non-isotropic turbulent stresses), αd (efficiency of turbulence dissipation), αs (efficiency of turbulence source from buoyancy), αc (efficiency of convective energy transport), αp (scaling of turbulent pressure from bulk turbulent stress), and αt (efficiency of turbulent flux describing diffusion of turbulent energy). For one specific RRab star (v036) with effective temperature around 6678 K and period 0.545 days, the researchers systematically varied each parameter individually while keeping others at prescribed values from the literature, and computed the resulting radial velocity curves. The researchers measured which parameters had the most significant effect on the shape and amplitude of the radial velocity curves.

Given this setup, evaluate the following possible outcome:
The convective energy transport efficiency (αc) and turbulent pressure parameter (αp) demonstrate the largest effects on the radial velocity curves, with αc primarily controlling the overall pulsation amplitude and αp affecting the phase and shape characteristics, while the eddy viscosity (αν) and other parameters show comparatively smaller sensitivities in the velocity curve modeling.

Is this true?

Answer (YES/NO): NO